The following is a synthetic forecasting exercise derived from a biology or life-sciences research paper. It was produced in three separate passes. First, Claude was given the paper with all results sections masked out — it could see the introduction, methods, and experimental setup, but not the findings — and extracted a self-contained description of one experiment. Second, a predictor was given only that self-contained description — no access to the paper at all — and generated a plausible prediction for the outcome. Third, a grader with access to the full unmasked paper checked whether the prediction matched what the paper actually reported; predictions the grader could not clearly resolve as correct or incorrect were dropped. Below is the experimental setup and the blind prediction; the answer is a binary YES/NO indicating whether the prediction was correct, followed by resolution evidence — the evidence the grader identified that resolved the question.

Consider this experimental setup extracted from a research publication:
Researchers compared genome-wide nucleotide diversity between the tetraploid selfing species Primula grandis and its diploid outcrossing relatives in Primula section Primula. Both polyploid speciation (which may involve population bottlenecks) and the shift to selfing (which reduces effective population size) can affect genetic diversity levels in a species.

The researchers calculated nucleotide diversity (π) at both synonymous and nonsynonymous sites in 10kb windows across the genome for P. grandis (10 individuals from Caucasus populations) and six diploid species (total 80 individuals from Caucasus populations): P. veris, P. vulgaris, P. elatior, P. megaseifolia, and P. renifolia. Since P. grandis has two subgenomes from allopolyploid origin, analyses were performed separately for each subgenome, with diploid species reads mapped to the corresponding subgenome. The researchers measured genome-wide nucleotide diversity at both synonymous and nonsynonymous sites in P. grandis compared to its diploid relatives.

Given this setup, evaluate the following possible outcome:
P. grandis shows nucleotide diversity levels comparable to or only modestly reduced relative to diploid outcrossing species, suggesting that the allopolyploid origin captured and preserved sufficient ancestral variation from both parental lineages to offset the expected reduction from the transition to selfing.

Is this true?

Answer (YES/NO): NO